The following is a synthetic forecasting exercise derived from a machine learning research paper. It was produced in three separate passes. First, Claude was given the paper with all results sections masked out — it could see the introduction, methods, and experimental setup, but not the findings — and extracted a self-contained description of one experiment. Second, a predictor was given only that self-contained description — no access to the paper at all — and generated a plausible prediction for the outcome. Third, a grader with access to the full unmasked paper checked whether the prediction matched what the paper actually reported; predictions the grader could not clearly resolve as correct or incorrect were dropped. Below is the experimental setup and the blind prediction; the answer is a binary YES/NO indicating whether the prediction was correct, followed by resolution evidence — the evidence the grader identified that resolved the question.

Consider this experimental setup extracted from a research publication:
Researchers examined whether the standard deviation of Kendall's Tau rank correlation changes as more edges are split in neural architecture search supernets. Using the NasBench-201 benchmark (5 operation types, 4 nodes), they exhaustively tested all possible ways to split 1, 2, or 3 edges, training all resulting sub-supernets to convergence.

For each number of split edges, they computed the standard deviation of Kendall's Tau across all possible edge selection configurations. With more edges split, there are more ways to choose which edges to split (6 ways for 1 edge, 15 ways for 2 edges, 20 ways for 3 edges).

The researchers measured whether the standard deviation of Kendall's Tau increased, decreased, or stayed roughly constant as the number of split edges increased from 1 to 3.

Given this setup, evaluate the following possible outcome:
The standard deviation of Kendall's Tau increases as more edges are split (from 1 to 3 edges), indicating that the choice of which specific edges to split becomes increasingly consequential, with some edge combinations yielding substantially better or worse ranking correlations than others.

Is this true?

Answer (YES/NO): NO